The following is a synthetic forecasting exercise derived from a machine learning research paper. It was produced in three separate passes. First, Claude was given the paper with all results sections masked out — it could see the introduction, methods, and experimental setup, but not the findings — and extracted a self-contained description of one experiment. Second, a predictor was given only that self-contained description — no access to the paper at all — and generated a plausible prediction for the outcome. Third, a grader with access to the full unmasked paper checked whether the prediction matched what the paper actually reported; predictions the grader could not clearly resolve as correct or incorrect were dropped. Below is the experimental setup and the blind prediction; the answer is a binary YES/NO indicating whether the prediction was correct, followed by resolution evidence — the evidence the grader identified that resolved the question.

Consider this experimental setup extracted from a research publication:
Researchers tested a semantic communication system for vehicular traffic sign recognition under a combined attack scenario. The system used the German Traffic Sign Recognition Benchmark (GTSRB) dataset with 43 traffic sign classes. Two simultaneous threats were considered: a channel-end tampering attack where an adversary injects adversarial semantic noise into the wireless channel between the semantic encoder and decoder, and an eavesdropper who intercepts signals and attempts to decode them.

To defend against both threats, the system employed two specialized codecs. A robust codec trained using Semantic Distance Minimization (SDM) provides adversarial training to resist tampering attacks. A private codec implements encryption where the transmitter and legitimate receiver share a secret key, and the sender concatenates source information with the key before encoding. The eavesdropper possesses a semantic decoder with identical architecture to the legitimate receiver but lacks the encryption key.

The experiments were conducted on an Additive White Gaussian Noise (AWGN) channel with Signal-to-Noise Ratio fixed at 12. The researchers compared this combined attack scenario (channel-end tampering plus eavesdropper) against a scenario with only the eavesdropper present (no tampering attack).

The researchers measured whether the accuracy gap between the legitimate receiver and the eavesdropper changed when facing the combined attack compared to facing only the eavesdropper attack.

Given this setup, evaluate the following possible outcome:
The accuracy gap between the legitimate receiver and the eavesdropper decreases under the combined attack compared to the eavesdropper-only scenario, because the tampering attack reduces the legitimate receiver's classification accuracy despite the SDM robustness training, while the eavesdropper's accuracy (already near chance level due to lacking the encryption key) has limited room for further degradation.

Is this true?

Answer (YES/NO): NO